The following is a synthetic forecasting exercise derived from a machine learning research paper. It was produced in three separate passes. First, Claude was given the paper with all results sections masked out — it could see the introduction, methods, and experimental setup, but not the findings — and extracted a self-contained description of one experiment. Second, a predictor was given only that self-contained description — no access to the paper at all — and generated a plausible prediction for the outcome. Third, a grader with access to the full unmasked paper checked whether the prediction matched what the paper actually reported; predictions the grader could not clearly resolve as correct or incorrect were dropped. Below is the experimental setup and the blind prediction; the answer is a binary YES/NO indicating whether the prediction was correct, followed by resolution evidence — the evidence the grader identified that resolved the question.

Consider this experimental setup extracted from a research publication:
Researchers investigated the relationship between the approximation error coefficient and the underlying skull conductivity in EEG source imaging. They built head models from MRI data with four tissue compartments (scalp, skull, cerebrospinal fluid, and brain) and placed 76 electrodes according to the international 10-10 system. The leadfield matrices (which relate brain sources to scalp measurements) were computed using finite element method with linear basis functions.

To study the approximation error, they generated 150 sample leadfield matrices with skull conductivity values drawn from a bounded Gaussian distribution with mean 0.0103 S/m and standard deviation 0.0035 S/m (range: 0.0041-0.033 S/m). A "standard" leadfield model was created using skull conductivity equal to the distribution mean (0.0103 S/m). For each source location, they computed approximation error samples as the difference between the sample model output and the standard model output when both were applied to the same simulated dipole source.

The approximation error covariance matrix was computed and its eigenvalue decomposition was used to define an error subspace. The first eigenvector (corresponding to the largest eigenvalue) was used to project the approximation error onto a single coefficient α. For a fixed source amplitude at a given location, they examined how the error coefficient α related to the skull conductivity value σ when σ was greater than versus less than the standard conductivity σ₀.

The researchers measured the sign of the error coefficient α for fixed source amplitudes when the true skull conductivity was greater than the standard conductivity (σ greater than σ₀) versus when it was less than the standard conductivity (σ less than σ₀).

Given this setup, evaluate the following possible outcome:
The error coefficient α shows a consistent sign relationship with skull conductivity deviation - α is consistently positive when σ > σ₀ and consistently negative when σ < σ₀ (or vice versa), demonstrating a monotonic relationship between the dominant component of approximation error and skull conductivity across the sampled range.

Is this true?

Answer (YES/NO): YES